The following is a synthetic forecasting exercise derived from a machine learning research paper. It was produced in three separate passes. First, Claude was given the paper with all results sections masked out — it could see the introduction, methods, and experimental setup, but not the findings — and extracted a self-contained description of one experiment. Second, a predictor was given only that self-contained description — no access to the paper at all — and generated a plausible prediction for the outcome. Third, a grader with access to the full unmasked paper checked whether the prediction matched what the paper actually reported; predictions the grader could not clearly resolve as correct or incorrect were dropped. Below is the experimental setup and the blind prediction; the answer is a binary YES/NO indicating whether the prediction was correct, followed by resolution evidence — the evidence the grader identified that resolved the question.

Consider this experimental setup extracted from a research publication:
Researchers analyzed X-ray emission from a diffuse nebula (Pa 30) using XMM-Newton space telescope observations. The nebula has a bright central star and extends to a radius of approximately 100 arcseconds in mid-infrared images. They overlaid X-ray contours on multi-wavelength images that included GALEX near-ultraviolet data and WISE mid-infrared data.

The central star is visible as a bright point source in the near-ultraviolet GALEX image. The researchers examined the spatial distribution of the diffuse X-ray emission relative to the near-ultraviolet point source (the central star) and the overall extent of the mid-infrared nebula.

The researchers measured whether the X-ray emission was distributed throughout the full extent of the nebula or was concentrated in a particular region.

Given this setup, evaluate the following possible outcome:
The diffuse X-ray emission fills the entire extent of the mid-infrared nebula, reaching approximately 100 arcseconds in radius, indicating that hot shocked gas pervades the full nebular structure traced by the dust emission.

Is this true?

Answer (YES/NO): NO